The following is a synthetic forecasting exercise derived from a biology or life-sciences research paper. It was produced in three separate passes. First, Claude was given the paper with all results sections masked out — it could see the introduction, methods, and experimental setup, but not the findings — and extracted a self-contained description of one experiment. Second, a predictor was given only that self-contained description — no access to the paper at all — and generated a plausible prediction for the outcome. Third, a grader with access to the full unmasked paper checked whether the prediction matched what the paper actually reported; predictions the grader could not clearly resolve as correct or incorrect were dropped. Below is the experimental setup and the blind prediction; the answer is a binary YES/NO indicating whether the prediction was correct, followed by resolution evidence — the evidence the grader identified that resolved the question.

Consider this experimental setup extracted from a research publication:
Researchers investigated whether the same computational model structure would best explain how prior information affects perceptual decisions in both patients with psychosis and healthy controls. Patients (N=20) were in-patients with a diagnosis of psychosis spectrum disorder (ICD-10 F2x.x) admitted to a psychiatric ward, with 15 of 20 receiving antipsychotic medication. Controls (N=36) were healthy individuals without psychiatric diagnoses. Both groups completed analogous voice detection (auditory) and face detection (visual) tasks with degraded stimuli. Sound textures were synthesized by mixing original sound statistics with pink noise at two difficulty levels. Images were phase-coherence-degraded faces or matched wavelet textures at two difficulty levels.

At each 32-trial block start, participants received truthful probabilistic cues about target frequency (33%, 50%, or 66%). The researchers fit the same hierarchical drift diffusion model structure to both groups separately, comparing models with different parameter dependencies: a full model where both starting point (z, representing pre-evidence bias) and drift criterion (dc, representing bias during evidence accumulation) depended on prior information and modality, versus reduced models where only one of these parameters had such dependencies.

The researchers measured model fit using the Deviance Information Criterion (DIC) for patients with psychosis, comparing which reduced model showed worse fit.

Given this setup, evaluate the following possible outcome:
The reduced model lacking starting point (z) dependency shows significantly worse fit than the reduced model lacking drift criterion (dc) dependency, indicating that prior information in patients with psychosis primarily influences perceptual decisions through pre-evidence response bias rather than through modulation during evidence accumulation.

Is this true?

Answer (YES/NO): NO